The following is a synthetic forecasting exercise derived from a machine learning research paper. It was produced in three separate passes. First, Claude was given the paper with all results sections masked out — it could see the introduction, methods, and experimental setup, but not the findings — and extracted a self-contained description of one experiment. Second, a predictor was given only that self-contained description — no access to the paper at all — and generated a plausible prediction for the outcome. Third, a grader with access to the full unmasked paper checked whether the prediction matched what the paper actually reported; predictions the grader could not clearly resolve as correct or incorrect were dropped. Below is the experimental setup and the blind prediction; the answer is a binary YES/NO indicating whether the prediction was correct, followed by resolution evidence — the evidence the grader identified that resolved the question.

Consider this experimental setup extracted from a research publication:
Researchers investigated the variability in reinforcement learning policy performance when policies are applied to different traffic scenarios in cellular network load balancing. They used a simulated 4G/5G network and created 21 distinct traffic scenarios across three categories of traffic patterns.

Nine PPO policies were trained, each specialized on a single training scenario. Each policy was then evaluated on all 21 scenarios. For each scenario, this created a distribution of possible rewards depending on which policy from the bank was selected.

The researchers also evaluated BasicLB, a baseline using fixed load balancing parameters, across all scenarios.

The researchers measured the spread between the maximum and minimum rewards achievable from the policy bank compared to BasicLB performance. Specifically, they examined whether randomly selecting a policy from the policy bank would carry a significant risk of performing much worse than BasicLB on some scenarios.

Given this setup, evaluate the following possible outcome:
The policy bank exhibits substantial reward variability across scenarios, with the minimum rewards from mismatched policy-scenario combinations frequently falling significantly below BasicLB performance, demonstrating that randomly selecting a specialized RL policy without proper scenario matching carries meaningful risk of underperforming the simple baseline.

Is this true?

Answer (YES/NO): YES